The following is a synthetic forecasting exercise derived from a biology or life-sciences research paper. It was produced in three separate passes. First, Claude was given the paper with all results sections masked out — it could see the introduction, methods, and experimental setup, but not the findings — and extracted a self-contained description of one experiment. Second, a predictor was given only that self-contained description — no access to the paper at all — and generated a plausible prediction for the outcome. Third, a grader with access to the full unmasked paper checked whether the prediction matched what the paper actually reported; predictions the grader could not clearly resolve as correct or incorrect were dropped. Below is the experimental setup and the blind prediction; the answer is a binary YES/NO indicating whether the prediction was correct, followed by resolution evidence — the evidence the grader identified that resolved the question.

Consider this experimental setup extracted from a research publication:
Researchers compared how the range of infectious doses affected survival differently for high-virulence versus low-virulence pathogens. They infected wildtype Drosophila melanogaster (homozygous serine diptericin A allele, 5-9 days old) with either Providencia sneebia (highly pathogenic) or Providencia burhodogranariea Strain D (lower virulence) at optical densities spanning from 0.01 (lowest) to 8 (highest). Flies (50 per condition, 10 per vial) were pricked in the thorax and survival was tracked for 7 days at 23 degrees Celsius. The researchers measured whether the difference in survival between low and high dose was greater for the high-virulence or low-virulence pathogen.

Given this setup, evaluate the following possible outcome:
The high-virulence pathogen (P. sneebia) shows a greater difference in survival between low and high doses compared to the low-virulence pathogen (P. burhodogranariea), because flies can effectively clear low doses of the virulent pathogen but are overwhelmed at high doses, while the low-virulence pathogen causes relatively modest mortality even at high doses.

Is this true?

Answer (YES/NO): YES